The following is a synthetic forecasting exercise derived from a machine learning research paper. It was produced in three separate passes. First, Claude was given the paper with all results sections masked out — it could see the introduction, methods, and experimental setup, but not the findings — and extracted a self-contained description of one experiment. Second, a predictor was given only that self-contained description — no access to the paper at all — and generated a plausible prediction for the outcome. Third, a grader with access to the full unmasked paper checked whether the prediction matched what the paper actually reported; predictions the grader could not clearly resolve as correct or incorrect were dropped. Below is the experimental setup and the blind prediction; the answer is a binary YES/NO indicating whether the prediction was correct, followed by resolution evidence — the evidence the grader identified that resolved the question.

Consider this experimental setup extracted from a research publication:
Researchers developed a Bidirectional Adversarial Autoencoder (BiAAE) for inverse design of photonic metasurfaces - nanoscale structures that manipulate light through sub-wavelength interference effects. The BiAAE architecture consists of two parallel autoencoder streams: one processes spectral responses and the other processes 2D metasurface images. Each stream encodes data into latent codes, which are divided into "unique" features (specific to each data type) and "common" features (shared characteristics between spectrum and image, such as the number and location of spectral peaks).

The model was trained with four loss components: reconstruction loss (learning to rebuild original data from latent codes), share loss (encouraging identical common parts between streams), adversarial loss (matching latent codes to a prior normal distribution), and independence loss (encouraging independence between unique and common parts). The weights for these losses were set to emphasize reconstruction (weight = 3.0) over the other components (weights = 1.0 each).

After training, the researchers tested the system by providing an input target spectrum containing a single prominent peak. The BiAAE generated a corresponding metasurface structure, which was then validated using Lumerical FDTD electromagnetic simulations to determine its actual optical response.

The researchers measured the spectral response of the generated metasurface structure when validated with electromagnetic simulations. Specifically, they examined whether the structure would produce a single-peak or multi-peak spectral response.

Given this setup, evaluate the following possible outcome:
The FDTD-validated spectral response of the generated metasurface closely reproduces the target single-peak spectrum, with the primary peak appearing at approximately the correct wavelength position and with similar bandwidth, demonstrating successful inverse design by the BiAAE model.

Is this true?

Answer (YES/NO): NO